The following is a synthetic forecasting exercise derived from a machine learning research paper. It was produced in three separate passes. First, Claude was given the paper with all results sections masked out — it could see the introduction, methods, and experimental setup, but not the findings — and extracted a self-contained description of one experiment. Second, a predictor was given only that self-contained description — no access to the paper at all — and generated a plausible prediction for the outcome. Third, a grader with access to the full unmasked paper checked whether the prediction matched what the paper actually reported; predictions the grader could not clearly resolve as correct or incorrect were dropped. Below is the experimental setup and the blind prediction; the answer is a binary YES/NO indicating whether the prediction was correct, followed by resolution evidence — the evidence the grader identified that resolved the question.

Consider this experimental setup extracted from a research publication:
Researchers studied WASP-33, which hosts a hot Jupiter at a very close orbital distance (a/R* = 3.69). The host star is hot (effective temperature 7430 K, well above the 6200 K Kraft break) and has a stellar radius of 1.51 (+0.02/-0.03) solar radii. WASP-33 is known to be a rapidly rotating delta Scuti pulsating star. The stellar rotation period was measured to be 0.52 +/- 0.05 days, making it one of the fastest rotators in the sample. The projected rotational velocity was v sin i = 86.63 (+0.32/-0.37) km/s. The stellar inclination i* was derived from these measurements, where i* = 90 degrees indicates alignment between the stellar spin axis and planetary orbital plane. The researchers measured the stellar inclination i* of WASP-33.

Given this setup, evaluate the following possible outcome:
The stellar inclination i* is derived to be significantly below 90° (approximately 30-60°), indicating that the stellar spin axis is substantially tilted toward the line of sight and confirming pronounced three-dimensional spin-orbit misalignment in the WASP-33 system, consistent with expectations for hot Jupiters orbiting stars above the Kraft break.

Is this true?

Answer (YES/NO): YES